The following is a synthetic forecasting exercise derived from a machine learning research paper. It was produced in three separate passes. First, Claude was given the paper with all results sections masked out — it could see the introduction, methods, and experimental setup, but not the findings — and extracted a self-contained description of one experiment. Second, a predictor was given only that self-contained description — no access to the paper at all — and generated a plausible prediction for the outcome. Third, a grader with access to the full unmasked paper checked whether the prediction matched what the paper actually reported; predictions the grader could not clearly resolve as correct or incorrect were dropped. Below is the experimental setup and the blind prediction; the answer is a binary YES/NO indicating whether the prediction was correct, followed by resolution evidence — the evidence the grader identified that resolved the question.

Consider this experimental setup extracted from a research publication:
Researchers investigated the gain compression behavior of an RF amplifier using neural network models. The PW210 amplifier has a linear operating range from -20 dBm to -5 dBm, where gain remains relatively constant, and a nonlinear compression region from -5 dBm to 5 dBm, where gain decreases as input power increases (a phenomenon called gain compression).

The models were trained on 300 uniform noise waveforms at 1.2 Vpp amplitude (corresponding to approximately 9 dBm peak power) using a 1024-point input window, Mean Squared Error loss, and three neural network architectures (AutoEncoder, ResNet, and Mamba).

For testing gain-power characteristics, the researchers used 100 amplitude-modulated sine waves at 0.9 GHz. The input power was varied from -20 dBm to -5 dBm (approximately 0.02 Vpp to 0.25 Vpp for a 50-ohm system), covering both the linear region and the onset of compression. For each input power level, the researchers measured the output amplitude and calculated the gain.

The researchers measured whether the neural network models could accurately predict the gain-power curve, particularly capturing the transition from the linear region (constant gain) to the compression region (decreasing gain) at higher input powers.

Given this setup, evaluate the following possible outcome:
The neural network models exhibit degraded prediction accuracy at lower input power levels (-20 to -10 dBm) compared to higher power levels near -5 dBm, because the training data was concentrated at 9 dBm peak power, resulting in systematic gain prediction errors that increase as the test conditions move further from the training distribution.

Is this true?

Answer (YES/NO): NO